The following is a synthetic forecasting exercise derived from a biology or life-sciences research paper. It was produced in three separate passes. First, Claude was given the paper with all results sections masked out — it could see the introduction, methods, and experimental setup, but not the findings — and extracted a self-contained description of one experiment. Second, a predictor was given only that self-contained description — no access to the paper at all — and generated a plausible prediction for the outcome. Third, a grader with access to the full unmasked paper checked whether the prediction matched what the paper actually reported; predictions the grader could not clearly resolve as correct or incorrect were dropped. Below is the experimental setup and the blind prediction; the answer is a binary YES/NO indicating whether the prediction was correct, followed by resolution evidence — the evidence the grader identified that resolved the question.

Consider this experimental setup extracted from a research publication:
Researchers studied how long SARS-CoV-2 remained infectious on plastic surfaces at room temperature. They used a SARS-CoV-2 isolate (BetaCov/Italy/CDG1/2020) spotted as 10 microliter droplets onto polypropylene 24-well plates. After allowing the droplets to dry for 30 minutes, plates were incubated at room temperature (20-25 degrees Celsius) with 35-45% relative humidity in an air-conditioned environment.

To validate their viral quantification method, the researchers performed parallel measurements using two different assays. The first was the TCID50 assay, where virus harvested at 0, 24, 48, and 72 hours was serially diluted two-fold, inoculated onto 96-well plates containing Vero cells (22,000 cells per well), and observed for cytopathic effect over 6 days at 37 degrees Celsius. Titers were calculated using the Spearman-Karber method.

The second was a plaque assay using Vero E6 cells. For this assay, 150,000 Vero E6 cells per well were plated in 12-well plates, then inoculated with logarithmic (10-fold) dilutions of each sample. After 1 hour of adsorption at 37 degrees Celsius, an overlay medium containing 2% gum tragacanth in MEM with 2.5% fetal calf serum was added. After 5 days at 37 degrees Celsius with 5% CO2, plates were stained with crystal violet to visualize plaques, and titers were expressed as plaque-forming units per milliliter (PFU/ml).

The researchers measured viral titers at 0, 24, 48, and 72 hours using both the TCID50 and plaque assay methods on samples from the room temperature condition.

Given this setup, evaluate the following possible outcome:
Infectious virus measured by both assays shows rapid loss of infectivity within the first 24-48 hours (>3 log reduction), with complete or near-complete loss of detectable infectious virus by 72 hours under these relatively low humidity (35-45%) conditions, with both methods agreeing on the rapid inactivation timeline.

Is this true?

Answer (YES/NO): NO